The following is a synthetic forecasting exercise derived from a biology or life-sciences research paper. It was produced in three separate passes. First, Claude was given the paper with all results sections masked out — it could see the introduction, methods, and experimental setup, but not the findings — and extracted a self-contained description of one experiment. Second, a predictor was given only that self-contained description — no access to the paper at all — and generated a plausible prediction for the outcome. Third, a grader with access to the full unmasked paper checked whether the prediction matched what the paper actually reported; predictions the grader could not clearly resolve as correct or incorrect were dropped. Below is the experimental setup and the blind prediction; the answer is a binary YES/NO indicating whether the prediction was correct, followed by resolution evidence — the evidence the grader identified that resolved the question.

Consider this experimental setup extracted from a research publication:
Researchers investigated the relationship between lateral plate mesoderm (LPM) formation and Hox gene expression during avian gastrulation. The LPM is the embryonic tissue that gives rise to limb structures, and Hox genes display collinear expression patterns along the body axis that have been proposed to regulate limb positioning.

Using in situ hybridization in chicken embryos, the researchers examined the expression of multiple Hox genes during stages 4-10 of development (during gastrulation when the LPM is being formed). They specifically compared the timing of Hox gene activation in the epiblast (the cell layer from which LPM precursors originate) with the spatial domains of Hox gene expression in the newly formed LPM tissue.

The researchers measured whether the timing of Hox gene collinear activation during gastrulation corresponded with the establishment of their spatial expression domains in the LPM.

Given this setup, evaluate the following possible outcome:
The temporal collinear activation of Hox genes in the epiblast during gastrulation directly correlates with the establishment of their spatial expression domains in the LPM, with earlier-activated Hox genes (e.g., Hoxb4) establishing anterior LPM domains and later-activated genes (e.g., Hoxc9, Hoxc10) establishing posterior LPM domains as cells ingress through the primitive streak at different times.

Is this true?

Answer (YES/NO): YES